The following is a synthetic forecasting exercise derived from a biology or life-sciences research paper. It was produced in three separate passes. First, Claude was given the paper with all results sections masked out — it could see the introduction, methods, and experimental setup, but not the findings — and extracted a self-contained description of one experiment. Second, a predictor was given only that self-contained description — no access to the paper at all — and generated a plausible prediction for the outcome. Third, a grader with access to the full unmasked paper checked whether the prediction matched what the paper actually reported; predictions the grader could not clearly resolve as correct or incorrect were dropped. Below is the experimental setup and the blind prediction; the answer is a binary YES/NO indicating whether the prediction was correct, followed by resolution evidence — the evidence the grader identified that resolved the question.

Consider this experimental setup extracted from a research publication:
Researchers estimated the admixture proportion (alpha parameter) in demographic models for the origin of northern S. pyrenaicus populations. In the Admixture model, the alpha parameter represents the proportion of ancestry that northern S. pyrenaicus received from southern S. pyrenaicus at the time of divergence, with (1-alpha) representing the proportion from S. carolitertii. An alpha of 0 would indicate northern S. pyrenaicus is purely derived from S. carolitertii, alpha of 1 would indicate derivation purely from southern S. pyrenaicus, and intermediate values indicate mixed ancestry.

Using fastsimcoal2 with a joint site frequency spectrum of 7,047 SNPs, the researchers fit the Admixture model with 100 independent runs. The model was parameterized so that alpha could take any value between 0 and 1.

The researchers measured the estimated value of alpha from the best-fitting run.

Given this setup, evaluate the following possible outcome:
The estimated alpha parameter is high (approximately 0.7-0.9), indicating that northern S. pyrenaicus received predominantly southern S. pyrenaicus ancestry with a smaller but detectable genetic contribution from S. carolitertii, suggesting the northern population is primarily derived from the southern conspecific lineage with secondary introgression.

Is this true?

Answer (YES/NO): NO